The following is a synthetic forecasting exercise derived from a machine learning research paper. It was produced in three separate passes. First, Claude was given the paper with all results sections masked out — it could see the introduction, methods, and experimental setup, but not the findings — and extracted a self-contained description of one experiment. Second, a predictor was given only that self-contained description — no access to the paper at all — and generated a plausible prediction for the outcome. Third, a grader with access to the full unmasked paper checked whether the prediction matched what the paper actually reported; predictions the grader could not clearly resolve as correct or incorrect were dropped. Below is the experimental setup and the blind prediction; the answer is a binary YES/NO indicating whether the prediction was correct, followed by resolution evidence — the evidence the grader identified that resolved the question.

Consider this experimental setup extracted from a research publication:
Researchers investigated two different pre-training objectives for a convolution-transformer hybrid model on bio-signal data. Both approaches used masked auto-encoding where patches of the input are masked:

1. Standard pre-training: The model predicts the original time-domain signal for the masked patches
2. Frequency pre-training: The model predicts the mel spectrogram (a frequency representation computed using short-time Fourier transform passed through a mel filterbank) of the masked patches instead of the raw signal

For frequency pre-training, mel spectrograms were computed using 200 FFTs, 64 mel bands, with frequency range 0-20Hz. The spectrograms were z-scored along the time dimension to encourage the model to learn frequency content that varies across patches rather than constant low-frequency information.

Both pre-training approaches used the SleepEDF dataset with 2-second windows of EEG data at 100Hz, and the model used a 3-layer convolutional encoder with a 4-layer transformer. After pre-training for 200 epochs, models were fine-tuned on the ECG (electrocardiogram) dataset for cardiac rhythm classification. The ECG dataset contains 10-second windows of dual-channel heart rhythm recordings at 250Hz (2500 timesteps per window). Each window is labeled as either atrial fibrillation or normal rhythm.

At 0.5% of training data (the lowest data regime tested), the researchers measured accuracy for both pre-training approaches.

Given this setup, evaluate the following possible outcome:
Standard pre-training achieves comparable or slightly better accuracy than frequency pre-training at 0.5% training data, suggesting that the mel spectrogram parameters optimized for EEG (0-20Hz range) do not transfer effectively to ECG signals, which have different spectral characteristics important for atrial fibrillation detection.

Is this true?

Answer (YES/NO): NO